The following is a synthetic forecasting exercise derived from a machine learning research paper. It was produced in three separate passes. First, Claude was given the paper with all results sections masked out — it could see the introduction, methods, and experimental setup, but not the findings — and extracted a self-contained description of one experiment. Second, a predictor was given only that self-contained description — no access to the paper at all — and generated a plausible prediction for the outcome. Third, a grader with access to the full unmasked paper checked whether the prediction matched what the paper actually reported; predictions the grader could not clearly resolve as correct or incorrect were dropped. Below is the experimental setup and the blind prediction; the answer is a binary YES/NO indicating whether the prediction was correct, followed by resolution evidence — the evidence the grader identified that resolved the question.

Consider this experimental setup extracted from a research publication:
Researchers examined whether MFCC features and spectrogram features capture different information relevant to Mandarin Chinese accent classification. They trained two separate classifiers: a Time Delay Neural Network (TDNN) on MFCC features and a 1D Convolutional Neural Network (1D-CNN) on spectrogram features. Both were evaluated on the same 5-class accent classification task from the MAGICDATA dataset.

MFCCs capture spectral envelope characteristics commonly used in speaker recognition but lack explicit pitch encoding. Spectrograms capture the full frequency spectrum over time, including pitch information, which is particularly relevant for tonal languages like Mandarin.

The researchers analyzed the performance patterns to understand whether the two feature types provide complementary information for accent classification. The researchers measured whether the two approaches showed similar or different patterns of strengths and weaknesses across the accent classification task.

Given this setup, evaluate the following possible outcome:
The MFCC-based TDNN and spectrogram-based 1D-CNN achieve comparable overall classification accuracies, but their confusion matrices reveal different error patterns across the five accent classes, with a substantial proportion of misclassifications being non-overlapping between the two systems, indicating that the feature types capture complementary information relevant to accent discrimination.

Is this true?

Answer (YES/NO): NO